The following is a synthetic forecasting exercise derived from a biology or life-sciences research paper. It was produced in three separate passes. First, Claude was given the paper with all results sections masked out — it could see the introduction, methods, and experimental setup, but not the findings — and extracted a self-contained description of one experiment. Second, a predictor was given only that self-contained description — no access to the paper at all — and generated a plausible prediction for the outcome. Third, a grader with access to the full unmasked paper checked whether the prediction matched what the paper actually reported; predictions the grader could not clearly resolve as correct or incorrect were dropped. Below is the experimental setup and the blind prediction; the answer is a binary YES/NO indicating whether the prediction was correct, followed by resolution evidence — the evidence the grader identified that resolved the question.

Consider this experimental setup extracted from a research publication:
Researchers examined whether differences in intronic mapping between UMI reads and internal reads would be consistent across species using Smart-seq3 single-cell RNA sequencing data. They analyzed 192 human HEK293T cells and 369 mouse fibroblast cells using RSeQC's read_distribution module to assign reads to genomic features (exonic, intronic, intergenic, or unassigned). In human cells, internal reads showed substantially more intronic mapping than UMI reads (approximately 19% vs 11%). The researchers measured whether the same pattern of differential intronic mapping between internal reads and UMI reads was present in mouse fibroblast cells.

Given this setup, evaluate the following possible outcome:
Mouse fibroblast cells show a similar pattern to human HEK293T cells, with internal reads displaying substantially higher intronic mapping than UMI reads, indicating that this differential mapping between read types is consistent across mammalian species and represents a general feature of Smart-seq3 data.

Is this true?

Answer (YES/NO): NO